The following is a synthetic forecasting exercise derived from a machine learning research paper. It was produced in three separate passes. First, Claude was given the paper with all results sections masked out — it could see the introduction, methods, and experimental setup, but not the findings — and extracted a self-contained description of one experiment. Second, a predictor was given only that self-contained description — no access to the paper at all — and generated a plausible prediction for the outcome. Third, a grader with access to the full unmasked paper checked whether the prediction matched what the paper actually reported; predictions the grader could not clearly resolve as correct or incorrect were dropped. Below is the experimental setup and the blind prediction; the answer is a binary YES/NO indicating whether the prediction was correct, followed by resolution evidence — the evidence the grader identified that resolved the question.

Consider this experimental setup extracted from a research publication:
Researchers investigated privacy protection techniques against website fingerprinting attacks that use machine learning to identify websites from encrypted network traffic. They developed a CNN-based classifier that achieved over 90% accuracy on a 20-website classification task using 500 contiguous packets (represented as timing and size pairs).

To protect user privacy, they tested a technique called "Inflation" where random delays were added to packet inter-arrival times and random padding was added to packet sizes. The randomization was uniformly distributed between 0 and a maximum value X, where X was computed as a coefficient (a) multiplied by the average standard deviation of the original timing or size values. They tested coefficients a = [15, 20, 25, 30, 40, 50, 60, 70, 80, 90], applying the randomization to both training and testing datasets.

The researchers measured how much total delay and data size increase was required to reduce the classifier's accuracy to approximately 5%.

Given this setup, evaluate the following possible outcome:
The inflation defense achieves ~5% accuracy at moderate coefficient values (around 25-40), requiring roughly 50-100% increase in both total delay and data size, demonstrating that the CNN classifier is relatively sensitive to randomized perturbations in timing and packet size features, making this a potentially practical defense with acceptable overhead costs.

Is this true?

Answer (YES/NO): NO